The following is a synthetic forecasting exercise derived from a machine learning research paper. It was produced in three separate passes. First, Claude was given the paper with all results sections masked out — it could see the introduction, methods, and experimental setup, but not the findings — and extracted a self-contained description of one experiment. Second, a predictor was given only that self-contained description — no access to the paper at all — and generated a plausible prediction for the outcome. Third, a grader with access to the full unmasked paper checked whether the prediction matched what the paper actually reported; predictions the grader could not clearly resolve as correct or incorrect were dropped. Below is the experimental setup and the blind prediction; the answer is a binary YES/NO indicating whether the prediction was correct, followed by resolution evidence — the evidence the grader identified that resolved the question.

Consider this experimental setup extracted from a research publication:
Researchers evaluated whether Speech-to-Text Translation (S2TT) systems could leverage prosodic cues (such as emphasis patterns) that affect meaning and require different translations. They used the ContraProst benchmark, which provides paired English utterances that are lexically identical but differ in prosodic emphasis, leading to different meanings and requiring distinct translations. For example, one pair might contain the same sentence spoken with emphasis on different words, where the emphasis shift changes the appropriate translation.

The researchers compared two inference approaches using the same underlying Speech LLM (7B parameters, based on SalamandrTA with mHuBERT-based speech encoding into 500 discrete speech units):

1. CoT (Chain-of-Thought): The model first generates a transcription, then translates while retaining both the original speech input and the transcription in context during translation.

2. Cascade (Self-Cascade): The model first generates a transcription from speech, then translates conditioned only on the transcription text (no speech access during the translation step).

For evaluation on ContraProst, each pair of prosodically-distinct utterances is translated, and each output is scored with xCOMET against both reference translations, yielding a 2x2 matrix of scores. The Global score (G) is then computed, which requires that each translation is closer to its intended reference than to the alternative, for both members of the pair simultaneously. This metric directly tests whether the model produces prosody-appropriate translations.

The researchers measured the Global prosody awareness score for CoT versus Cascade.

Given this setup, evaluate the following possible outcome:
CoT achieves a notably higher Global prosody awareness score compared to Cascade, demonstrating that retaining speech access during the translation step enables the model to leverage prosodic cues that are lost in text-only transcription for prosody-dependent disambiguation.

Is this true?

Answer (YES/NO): NO